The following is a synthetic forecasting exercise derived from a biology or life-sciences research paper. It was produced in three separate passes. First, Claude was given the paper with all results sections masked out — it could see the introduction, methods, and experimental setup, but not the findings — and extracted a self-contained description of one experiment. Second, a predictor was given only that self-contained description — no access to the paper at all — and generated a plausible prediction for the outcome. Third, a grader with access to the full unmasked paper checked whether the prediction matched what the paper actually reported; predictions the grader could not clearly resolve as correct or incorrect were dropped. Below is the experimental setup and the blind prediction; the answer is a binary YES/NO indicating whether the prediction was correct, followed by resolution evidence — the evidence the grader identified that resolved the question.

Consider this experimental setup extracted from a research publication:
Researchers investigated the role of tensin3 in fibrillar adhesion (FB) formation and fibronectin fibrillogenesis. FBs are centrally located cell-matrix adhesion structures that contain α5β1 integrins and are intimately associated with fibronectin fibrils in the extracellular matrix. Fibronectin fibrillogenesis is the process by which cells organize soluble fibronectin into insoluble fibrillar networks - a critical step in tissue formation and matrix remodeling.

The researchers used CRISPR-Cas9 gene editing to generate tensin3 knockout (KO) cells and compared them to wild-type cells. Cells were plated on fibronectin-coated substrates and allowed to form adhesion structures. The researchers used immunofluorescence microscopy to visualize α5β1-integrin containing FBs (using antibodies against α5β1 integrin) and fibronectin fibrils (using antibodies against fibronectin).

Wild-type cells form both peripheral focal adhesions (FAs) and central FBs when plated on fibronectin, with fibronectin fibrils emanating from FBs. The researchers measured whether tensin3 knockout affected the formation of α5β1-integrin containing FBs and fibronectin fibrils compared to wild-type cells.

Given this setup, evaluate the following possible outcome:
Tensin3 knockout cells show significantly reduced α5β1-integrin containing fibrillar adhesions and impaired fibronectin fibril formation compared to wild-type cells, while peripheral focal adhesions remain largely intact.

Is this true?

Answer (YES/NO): YES